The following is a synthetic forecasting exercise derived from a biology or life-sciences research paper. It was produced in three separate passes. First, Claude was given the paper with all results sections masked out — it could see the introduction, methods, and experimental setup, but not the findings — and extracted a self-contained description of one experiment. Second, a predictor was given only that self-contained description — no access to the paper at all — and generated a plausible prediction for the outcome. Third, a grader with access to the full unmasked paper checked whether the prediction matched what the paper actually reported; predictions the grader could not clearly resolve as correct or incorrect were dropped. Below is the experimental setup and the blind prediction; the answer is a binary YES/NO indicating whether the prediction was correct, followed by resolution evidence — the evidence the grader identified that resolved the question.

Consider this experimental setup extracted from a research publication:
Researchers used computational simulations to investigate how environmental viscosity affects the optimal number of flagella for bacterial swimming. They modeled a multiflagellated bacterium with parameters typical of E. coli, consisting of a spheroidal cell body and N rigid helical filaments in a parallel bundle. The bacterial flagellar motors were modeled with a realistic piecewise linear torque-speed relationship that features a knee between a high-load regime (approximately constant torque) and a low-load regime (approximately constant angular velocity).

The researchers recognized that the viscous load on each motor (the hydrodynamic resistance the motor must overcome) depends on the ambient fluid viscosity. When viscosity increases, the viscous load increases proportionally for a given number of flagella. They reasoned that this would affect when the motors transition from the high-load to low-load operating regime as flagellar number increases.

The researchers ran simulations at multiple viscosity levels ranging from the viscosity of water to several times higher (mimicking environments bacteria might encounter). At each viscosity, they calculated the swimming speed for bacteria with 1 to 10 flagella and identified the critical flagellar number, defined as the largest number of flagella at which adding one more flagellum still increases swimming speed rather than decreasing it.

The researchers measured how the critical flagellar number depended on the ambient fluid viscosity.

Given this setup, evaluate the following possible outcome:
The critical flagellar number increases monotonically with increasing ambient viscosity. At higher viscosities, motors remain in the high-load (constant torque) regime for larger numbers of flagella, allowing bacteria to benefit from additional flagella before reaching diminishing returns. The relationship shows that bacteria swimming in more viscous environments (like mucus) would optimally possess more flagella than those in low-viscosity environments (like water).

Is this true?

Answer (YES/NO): YES